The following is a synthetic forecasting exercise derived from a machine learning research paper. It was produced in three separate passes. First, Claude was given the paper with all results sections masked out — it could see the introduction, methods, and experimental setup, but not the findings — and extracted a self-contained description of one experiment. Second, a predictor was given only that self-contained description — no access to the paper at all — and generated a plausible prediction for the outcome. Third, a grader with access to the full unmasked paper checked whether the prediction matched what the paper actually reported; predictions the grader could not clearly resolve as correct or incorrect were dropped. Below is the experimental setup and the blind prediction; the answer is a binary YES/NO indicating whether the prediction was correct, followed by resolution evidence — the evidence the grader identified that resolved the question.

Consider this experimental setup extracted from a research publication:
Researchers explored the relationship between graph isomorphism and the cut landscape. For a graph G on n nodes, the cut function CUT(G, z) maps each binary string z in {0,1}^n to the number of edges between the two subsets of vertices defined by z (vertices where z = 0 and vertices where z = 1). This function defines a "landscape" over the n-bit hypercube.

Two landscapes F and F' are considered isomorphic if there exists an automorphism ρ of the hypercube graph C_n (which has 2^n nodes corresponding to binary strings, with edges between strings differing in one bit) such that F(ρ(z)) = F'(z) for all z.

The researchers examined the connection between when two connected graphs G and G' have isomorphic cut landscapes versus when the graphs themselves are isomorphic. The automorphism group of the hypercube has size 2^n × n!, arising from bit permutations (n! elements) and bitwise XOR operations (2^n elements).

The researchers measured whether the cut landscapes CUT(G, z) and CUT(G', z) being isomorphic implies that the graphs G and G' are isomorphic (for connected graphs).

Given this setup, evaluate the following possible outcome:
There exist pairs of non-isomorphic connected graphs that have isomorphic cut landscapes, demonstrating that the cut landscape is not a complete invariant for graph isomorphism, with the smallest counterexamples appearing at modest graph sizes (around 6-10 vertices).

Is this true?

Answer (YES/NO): NO